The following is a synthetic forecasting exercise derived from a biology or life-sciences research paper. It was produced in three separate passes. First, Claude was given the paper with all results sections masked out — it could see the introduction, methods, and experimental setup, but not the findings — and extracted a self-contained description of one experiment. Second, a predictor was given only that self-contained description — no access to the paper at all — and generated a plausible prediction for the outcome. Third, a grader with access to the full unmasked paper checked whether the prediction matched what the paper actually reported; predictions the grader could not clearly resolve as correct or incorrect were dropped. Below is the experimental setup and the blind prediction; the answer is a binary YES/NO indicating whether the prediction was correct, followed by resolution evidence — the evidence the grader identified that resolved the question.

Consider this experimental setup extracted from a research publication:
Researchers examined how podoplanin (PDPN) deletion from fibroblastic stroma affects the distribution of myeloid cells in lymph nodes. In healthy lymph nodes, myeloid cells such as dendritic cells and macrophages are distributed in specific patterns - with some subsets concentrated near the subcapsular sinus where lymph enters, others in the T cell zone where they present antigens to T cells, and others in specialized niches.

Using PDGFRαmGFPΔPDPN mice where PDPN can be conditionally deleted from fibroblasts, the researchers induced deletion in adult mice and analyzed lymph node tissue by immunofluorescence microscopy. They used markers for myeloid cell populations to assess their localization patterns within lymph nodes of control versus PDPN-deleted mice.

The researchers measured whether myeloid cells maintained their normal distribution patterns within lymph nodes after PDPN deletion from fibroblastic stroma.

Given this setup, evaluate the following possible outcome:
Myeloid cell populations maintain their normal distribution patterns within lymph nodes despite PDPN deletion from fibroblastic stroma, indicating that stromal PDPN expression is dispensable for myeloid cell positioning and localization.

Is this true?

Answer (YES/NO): NO